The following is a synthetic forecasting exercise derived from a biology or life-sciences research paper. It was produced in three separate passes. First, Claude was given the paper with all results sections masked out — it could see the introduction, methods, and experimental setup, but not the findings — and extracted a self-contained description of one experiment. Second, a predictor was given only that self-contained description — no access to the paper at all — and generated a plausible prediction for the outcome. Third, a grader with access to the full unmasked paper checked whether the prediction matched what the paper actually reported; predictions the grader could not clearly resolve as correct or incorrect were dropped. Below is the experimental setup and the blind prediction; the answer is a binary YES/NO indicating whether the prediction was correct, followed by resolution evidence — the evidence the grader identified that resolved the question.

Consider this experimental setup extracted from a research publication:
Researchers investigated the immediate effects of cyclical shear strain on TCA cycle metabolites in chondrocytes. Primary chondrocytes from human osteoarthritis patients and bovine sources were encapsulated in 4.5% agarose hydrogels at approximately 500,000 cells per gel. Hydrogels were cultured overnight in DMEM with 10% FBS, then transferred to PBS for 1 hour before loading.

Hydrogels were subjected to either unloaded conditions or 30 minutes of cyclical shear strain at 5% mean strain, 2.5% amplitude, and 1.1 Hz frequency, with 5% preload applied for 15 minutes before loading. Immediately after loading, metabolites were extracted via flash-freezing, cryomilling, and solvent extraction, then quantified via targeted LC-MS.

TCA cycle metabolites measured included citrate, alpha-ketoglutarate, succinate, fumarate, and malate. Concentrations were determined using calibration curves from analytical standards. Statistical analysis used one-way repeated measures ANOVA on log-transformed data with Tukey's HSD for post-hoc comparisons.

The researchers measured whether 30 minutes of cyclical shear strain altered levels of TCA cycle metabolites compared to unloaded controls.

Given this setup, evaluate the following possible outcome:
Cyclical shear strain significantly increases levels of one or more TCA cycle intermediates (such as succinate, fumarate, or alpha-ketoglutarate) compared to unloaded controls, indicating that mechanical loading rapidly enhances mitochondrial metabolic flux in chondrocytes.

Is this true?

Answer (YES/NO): YES